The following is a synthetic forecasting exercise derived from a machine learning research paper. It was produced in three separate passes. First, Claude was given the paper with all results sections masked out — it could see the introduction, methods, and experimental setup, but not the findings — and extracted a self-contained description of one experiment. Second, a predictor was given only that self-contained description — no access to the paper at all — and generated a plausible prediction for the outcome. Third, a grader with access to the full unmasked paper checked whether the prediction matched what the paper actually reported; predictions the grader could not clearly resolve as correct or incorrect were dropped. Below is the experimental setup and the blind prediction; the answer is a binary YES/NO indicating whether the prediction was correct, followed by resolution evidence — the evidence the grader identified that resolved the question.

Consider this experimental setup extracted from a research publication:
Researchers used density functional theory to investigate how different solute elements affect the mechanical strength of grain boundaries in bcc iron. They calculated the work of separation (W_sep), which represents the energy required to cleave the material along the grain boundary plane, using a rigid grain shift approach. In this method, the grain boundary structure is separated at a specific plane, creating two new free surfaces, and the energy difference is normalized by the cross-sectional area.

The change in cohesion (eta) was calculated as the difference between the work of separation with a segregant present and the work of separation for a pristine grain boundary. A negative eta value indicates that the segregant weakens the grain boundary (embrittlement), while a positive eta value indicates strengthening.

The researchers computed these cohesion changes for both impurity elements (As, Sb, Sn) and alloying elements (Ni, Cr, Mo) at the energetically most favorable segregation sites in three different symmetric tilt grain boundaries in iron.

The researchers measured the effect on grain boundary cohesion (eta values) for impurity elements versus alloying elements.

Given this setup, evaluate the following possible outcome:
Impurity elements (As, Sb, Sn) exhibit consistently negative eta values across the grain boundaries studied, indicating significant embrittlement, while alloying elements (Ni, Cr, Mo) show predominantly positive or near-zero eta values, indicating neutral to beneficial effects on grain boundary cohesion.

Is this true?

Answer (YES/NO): NO